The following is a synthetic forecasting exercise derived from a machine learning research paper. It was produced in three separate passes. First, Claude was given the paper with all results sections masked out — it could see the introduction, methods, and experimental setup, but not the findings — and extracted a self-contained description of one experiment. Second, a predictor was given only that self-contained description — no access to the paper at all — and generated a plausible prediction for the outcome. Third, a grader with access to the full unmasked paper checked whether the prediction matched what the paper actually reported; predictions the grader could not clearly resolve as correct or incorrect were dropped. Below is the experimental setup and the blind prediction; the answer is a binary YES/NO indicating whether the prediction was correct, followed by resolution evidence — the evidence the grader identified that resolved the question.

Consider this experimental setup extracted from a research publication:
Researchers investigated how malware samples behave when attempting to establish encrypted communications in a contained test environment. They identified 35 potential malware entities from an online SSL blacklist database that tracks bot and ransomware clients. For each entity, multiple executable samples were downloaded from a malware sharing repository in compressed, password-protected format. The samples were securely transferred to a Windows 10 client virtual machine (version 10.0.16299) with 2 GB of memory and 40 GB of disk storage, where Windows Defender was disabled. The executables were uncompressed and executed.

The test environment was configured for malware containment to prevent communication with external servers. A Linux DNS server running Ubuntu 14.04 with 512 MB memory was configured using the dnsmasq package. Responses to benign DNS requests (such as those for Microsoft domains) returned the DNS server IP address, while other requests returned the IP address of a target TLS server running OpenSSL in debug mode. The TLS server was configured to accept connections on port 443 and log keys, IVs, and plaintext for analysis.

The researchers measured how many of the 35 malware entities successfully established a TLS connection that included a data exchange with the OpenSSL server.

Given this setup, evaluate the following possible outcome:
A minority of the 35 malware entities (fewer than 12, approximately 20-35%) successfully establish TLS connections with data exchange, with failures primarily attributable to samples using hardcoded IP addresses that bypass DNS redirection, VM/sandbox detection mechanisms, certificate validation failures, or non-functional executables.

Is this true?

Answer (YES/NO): NO